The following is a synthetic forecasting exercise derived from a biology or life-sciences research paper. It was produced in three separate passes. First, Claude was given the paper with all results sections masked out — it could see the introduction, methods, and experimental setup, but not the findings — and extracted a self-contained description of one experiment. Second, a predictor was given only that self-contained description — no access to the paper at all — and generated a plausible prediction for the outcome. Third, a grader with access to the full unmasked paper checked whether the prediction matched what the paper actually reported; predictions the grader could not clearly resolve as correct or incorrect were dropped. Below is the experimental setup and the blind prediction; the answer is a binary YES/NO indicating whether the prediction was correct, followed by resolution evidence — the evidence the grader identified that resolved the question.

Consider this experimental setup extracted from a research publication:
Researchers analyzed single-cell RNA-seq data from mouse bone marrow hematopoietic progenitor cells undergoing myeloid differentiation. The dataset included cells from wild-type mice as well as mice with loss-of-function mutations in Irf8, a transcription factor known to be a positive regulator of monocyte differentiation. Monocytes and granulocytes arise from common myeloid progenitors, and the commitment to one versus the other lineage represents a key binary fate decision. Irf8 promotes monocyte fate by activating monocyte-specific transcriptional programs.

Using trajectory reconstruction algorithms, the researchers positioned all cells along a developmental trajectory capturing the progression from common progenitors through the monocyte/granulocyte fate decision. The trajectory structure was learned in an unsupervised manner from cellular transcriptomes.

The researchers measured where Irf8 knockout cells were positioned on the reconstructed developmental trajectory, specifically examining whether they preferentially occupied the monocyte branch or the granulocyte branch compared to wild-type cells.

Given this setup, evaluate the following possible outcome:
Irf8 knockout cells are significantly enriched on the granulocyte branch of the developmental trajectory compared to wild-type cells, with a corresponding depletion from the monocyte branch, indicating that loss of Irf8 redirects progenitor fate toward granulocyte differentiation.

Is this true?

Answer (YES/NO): YES